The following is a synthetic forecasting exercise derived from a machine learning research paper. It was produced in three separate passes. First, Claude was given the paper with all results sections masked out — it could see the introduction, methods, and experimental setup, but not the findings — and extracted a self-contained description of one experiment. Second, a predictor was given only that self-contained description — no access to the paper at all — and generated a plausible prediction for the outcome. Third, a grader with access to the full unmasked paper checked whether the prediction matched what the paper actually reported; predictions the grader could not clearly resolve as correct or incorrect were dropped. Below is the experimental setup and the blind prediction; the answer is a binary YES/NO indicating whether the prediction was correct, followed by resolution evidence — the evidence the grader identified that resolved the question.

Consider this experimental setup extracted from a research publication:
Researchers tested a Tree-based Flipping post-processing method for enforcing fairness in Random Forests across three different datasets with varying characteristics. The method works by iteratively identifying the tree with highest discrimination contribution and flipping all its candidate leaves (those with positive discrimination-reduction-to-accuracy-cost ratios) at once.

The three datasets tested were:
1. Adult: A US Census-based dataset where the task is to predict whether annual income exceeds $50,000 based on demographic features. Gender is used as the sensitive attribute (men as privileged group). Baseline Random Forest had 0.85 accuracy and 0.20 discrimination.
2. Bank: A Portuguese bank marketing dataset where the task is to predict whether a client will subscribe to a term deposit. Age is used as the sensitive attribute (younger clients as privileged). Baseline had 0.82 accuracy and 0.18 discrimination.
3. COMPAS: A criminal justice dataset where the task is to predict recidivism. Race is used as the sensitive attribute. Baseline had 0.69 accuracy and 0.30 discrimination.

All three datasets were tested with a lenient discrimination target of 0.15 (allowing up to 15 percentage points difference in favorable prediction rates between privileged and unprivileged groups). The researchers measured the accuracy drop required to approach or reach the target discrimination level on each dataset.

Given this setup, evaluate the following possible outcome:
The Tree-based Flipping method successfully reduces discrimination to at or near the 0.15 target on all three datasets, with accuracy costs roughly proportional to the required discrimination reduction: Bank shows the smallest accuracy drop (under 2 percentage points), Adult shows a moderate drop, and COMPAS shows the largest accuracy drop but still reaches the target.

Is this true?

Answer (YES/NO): NO